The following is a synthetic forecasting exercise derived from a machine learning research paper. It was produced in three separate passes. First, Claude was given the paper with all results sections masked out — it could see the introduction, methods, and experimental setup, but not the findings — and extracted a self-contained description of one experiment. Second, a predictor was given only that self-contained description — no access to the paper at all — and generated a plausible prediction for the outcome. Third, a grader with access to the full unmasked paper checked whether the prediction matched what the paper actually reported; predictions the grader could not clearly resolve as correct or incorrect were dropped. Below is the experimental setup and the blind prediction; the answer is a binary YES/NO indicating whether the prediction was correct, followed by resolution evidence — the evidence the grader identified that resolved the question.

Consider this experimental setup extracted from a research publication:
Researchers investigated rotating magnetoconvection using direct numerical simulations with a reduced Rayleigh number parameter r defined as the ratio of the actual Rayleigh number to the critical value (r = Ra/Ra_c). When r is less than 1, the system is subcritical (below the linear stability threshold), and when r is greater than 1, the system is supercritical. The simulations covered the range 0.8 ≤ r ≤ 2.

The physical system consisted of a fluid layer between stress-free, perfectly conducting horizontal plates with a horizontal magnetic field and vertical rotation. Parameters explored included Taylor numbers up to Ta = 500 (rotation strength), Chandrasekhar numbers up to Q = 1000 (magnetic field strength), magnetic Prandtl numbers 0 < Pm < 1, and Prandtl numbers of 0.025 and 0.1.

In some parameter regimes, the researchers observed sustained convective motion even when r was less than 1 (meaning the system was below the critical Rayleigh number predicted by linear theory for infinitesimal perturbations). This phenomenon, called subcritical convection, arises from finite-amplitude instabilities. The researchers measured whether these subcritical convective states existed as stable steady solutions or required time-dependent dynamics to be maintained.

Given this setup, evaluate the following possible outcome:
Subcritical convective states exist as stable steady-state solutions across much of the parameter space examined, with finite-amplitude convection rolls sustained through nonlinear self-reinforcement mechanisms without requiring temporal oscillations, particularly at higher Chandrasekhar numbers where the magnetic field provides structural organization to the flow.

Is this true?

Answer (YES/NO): YES